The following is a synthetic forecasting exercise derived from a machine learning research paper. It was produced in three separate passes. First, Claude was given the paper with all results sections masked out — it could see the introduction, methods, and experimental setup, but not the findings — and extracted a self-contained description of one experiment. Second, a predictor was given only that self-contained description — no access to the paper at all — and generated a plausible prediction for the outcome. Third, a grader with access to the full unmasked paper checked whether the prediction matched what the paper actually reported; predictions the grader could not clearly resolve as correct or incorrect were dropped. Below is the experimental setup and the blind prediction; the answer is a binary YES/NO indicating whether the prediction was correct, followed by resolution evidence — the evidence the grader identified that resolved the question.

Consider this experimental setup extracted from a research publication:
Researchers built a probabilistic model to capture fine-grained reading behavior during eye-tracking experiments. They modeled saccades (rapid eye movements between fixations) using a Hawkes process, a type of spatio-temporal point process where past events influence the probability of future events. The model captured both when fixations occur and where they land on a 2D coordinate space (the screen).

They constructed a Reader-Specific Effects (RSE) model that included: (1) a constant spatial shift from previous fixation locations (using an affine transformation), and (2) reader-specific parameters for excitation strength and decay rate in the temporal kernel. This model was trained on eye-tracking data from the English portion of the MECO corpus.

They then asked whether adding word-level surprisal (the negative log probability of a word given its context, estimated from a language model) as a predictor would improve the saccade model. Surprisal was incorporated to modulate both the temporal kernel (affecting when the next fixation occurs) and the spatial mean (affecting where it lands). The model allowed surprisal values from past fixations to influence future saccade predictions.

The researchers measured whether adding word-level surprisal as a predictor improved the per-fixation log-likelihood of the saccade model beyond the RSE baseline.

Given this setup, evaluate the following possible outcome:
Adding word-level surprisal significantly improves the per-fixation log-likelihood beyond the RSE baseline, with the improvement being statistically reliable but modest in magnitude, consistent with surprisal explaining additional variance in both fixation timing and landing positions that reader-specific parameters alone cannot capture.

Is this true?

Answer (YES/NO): YES